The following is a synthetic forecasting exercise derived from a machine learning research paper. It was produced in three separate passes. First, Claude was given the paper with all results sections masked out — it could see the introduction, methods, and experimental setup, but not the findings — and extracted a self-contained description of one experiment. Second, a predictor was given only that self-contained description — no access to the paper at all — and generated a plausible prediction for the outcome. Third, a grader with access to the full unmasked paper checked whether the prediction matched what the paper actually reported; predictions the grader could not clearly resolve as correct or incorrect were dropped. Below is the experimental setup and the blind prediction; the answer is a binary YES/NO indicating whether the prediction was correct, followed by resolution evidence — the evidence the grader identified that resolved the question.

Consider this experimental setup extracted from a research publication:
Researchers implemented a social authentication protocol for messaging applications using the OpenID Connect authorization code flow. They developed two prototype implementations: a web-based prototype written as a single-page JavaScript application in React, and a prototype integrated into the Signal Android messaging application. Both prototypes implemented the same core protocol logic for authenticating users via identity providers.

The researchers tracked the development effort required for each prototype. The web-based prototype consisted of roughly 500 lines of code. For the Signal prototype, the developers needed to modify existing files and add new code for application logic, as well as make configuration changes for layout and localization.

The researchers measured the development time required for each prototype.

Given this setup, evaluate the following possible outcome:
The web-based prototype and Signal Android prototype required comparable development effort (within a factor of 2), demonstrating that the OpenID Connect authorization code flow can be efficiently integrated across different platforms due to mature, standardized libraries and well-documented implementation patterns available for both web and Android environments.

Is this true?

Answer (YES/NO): NO